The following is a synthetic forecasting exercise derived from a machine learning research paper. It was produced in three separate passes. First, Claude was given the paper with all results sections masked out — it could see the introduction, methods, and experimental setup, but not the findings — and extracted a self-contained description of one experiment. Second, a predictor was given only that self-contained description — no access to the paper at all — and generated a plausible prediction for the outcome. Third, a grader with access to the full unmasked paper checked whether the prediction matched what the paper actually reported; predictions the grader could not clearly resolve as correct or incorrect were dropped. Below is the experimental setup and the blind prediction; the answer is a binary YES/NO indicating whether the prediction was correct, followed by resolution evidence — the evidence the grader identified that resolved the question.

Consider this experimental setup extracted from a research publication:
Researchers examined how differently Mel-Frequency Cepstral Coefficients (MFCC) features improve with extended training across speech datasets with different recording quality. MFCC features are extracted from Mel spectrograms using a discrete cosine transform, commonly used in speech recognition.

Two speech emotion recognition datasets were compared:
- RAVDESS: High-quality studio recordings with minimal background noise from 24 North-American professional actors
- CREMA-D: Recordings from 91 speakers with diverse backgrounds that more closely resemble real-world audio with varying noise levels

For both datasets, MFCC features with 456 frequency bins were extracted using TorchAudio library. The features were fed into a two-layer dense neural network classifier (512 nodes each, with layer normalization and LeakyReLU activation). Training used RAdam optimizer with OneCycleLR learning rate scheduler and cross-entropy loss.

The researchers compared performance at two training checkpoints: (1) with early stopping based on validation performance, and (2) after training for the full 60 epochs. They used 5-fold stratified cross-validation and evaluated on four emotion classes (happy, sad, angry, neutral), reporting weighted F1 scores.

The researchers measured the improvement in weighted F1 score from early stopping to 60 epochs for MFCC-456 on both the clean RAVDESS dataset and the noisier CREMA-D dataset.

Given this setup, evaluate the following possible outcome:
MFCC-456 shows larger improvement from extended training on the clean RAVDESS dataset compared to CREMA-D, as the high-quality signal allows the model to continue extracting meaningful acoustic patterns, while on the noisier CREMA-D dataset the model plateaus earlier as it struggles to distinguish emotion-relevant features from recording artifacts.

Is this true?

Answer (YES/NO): YES